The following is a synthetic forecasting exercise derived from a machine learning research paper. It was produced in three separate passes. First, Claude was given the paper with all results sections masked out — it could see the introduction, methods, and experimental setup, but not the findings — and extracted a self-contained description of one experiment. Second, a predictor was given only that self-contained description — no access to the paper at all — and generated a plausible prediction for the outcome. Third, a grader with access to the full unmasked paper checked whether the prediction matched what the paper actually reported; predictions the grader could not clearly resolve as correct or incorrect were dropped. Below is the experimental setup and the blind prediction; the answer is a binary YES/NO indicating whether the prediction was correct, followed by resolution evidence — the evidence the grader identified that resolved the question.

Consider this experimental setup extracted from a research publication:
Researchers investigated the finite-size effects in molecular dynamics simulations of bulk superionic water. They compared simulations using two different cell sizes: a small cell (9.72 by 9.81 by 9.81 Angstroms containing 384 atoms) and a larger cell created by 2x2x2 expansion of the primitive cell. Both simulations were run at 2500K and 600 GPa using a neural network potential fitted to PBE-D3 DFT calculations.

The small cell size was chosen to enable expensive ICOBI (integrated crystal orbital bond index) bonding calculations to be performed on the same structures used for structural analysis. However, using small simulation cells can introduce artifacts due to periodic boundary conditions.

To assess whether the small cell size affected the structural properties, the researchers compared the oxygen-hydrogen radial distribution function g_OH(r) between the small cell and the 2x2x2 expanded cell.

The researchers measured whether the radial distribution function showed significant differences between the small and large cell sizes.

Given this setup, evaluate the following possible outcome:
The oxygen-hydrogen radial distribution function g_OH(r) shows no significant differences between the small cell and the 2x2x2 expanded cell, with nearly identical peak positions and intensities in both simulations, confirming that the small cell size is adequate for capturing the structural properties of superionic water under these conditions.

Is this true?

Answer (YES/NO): YES